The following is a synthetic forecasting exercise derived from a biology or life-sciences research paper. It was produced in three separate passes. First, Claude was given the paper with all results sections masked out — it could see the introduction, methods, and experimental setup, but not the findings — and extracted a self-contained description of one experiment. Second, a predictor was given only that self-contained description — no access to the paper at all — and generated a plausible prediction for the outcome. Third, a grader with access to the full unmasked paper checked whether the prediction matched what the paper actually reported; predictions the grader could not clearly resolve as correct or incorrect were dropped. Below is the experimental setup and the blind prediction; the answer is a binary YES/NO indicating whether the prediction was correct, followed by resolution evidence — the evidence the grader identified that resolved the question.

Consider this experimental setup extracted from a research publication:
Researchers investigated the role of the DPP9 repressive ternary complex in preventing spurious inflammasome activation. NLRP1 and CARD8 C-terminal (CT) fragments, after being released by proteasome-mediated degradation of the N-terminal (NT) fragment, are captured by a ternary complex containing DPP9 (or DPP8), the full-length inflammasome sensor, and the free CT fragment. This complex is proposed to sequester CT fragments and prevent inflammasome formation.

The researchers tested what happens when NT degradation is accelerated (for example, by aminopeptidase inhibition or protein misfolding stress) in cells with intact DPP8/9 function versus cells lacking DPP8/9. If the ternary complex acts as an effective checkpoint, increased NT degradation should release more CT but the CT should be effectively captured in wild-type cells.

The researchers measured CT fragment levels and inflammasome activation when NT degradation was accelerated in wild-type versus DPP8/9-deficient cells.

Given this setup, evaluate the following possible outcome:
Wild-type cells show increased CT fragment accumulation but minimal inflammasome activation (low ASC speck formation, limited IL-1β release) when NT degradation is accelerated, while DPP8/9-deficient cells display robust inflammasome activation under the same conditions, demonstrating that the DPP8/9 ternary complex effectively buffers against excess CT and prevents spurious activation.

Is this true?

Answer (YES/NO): YES